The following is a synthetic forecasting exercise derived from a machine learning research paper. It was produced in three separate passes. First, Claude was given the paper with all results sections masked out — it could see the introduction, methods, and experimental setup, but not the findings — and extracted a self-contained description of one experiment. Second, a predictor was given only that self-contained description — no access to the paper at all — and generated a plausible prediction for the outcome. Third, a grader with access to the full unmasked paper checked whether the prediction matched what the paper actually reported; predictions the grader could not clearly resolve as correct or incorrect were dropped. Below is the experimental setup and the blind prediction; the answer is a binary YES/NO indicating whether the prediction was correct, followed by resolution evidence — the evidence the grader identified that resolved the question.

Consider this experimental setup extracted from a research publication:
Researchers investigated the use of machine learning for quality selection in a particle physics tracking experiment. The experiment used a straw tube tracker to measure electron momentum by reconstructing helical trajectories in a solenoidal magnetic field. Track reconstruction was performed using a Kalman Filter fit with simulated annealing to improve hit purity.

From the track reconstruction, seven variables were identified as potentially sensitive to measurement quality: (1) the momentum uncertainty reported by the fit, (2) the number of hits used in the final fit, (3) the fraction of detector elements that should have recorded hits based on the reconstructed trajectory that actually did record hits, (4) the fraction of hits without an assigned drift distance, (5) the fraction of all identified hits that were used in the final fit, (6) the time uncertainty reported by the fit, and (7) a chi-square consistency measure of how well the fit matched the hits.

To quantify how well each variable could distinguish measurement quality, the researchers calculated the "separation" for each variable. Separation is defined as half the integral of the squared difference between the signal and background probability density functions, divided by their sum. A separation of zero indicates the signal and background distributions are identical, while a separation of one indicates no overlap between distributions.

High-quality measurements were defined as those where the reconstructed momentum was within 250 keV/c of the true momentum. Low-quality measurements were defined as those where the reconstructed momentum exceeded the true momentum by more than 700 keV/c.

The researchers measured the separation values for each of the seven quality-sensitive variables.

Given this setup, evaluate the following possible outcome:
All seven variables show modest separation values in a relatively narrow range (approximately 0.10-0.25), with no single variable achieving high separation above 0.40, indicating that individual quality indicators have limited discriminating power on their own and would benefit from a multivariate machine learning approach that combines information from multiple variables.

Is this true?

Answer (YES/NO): NO